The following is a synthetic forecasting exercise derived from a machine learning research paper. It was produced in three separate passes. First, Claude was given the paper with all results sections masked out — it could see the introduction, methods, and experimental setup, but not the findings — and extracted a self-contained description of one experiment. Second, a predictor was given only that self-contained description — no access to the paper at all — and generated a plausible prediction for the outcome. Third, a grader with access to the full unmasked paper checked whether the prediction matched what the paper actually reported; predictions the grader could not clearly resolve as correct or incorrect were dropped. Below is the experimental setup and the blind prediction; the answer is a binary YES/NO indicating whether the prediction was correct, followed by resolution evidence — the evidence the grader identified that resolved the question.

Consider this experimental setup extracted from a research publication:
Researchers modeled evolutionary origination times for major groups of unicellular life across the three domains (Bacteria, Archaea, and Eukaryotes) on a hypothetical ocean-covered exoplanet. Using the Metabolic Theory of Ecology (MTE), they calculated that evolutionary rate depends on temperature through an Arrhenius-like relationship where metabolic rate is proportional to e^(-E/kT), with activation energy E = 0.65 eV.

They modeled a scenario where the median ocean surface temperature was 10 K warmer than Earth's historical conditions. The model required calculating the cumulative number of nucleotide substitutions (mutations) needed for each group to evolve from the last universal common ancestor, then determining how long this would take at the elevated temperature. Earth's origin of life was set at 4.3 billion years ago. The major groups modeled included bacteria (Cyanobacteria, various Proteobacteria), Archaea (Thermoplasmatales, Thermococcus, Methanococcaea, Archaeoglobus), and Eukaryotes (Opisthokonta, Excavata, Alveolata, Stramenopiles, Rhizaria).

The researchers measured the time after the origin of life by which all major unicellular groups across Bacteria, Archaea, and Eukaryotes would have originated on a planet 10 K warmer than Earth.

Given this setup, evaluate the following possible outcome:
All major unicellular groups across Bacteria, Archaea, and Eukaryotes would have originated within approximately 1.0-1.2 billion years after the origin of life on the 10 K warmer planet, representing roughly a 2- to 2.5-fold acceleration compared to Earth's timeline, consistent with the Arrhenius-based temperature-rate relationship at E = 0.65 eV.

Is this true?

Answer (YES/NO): YES